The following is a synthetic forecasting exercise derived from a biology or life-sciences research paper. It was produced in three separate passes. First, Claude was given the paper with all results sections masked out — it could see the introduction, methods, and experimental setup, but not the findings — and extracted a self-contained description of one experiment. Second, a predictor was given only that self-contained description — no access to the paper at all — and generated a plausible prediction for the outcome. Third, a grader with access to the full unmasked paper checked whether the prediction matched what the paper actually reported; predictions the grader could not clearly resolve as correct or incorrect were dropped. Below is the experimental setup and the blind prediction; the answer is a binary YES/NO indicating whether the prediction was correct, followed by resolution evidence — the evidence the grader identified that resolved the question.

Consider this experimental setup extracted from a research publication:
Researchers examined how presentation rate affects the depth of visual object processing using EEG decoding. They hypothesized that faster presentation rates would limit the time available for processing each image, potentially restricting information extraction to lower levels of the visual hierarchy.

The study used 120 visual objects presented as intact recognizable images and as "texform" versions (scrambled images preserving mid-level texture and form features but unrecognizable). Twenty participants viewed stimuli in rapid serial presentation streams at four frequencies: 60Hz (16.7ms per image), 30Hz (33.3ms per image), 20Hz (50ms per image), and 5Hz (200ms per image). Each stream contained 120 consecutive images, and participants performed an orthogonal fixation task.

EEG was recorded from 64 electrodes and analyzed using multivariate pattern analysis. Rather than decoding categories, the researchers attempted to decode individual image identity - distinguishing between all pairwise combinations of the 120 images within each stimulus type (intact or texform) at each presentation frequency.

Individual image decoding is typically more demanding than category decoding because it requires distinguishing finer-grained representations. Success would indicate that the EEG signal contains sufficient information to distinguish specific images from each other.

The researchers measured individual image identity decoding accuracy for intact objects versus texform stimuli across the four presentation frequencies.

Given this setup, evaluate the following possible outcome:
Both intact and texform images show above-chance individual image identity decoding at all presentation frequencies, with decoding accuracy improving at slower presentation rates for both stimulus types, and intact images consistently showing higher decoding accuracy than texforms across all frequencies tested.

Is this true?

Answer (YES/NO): NO